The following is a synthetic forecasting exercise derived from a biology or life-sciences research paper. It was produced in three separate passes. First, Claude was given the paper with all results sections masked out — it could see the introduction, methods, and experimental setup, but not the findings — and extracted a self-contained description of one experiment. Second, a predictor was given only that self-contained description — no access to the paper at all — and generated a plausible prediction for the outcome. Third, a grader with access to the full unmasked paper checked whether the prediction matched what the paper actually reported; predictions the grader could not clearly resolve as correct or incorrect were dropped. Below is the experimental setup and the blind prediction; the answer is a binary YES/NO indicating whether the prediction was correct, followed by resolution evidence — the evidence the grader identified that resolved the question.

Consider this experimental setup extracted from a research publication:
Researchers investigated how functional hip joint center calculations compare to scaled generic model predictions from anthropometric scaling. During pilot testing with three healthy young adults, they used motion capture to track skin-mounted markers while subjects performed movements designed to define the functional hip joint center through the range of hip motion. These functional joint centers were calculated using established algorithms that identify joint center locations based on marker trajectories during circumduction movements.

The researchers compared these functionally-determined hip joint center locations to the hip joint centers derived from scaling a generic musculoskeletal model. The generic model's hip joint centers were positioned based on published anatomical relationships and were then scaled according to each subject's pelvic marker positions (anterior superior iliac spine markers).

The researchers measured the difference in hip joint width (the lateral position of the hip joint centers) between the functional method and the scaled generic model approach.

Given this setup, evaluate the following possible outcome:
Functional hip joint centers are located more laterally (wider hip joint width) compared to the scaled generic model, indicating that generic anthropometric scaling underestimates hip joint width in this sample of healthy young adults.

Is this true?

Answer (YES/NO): YES